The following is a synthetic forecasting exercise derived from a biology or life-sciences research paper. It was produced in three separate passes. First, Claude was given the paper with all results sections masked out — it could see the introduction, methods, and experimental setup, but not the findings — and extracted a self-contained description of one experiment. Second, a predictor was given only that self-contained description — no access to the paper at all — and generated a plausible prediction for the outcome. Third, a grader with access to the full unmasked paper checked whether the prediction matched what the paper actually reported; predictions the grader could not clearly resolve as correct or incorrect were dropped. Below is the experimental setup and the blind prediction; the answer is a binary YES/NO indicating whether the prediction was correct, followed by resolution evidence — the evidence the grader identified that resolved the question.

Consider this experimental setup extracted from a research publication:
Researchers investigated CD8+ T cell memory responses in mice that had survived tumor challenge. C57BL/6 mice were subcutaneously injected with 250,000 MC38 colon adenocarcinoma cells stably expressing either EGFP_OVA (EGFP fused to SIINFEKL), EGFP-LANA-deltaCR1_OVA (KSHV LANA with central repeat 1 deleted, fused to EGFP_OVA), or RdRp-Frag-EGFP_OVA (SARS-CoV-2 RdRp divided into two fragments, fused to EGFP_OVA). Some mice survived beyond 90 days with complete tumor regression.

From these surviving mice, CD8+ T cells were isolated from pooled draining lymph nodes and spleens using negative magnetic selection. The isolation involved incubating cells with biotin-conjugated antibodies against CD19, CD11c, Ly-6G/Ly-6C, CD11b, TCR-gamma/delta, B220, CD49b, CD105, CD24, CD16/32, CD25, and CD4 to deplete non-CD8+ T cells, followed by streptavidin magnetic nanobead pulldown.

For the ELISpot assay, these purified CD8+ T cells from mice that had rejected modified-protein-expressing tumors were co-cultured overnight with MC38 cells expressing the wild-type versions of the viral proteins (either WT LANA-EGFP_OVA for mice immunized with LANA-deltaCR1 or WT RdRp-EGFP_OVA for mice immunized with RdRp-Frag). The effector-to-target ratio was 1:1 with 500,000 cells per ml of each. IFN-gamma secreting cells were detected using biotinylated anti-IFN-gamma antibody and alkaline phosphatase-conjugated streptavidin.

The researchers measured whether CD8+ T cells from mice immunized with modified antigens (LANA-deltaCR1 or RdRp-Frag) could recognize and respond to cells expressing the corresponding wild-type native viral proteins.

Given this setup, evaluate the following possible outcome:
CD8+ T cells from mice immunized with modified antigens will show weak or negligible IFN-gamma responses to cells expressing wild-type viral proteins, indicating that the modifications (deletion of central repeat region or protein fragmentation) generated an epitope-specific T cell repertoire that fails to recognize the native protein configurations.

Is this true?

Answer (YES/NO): NO